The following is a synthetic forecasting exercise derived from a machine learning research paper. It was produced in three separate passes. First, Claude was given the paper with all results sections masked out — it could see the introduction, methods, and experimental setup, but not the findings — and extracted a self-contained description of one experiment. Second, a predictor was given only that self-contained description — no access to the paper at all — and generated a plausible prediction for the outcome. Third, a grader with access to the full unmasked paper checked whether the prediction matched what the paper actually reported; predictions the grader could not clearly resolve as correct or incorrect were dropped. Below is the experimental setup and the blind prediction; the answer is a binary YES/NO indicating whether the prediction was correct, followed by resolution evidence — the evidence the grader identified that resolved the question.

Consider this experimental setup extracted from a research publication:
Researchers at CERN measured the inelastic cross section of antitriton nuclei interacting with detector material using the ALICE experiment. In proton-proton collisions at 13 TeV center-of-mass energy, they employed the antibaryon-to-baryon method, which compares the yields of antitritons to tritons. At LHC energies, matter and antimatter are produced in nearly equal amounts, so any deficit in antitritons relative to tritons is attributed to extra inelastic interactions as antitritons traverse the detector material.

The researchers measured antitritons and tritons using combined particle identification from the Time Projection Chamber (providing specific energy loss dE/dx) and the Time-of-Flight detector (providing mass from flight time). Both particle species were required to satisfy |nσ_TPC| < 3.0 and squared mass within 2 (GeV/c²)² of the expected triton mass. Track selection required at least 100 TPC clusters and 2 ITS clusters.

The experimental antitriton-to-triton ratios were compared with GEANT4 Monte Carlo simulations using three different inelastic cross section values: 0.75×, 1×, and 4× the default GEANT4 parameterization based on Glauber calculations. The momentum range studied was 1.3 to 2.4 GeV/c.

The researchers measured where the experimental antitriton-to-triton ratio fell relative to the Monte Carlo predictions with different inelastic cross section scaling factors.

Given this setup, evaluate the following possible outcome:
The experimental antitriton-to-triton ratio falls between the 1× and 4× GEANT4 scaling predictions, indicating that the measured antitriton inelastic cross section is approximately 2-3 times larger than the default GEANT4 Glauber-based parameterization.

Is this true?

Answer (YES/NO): NO